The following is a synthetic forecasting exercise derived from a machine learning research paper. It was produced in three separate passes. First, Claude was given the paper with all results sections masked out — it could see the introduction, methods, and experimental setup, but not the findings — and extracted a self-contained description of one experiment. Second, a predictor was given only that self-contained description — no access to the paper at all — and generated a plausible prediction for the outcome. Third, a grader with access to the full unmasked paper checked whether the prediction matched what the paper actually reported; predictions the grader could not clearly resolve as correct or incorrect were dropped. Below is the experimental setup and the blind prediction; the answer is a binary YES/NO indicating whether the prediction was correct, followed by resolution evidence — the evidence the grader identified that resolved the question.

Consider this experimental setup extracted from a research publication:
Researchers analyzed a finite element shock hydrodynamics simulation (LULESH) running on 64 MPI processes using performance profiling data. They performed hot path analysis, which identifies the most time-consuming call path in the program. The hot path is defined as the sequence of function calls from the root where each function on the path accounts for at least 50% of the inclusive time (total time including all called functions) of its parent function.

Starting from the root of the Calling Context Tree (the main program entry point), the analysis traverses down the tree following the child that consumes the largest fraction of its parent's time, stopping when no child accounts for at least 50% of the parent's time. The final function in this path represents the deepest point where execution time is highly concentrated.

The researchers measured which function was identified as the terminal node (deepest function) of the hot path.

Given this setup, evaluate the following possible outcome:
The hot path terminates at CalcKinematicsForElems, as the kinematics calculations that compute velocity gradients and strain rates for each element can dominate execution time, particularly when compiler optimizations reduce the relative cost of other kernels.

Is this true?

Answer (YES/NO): NO